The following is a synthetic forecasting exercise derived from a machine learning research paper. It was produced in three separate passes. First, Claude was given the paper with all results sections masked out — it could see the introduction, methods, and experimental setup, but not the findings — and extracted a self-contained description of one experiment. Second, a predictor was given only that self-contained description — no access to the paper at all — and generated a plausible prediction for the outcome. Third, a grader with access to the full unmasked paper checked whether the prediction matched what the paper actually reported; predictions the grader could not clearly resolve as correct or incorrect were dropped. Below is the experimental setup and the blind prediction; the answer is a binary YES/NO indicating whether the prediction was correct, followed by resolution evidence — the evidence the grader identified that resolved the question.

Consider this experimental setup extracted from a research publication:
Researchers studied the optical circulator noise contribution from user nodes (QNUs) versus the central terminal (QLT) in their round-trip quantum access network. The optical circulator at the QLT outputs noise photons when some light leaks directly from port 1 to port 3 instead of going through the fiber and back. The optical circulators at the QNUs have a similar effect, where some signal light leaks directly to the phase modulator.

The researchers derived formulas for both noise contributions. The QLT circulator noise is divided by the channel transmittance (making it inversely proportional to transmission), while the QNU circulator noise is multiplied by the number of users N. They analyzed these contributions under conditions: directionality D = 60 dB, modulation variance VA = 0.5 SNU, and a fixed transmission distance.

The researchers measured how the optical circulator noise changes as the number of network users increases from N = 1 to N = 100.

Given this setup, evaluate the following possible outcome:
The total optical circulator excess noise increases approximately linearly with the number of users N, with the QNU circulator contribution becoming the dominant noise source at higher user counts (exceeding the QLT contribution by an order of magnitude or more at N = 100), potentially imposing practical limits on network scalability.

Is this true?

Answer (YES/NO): NO